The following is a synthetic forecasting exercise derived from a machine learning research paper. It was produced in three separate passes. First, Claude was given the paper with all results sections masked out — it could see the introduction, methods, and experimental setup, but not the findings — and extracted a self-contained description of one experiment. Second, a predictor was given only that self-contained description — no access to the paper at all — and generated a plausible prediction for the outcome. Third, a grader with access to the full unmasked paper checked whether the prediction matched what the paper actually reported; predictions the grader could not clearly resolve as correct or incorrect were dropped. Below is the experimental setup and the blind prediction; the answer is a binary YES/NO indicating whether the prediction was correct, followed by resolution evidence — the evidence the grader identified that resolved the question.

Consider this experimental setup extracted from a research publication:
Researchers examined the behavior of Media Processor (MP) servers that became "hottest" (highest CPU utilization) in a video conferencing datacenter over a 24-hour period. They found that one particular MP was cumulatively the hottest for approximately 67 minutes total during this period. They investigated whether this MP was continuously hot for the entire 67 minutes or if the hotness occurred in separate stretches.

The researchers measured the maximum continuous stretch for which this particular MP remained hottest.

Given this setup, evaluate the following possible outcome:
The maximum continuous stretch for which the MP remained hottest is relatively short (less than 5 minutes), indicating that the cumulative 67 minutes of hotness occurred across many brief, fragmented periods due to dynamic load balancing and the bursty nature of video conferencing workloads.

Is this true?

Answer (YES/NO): NO